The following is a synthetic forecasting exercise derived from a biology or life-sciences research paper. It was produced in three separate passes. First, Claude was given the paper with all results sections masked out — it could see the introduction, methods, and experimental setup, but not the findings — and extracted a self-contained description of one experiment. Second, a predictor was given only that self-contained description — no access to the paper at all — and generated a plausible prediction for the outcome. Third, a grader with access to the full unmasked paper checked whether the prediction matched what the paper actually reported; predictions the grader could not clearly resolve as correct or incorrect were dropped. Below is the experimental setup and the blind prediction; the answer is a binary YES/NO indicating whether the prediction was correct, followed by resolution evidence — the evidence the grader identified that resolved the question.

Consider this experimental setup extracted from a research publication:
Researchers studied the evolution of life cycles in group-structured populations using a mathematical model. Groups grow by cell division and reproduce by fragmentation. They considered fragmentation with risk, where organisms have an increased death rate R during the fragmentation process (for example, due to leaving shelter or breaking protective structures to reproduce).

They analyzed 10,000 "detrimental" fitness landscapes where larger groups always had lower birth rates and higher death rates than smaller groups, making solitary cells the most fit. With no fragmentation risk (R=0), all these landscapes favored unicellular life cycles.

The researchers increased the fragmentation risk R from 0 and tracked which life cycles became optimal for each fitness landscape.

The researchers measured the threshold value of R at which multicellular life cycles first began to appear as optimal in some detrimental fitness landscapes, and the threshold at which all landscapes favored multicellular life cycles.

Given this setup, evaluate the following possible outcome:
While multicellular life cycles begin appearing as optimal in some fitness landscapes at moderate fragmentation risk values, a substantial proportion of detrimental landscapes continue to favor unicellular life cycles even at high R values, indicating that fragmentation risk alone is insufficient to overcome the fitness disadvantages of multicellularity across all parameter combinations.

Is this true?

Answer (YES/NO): NO